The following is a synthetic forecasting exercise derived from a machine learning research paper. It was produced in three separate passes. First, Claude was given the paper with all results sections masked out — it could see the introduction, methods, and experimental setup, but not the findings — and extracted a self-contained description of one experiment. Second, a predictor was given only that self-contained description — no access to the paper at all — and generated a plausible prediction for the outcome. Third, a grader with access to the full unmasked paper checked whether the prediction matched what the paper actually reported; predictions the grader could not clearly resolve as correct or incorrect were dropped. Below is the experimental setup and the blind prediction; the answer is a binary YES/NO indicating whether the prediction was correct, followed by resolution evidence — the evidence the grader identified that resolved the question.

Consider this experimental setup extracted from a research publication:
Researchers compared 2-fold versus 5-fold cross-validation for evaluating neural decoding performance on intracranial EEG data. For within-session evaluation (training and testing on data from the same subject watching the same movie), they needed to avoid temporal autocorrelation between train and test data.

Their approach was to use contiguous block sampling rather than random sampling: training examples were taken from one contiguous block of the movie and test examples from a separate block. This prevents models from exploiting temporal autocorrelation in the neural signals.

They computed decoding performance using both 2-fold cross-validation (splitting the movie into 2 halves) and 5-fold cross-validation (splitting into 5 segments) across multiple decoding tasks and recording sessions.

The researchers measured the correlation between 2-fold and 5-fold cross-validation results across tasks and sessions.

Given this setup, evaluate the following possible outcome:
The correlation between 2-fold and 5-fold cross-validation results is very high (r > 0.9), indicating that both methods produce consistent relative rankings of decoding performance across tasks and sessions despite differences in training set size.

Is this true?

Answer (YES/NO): YES